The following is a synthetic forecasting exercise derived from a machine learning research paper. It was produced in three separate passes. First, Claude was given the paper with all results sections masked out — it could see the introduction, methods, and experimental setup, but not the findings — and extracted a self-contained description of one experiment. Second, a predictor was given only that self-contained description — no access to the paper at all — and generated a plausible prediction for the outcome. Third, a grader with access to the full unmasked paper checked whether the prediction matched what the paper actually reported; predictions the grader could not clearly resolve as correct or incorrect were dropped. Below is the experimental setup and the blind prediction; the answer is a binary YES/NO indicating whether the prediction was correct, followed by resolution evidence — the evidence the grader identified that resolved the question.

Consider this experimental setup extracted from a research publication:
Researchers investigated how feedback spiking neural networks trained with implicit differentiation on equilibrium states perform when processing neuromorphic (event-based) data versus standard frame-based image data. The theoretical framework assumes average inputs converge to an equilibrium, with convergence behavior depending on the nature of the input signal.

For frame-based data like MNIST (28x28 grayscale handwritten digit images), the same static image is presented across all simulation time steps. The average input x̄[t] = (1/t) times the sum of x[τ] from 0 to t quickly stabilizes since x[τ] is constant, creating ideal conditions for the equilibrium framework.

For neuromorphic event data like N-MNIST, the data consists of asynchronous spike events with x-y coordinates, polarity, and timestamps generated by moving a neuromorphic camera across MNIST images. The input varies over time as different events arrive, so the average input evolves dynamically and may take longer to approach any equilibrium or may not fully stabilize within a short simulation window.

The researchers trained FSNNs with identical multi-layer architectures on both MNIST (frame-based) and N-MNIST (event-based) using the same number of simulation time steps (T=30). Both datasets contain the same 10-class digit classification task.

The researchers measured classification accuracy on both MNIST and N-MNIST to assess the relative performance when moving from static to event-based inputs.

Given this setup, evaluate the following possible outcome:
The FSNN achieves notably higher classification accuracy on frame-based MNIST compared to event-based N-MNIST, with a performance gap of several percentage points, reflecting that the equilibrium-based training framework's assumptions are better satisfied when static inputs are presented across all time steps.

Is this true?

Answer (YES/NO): NO